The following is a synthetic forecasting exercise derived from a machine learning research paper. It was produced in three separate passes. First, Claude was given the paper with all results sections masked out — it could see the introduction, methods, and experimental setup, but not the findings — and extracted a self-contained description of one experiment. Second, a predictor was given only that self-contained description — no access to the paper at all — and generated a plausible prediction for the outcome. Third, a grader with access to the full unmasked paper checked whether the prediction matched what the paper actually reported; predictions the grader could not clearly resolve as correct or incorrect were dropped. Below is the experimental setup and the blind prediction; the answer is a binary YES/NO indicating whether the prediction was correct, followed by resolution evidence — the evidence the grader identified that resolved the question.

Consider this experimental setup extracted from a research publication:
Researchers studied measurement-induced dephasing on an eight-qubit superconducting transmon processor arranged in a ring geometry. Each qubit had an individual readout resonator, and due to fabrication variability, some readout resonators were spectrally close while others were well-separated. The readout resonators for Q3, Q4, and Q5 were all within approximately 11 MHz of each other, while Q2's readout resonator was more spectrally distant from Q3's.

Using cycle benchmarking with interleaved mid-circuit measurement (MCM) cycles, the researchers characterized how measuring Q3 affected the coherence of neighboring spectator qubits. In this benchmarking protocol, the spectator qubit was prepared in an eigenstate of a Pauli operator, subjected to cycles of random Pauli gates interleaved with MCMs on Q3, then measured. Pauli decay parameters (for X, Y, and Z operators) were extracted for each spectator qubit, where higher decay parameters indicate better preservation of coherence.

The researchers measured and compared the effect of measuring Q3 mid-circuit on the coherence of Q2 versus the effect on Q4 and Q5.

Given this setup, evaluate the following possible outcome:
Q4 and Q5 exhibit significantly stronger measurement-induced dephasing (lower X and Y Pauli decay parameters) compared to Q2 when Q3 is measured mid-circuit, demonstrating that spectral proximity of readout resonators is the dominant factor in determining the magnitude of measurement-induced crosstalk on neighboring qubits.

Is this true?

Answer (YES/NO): YES